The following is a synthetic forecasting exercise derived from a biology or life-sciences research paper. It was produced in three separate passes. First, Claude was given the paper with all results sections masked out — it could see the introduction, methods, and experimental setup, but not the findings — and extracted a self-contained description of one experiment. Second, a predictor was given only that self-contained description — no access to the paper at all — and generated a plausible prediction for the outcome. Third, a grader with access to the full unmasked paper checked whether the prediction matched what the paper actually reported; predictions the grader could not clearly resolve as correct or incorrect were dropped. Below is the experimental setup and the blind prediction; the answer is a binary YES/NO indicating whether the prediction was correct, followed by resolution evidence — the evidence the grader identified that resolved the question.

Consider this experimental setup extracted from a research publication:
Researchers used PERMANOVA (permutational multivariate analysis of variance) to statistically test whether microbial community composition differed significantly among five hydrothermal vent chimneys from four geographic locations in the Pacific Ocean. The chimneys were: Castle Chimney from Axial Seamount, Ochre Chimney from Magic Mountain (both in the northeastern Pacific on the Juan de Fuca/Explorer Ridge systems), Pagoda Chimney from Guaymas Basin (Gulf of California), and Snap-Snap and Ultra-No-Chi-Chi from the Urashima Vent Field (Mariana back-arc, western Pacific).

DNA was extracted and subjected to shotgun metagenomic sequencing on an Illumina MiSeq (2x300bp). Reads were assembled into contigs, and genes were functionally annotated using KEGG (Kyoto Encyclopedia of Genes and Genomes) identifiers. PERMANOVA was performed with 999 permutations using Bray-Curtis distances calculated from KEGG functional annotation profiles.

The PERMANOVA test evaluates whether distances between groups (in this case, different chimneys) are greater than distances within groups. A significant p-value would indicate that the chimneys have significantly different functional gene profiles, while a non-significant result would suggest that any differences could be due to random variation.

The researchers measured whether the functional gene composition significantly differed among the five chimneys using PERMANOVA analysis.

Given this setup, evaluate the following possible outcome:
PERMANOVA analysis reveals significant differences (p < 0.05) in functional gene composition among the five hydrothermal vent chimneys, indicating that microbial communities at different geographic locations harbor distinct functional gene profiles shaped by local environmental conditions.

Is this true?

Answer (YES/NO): NO